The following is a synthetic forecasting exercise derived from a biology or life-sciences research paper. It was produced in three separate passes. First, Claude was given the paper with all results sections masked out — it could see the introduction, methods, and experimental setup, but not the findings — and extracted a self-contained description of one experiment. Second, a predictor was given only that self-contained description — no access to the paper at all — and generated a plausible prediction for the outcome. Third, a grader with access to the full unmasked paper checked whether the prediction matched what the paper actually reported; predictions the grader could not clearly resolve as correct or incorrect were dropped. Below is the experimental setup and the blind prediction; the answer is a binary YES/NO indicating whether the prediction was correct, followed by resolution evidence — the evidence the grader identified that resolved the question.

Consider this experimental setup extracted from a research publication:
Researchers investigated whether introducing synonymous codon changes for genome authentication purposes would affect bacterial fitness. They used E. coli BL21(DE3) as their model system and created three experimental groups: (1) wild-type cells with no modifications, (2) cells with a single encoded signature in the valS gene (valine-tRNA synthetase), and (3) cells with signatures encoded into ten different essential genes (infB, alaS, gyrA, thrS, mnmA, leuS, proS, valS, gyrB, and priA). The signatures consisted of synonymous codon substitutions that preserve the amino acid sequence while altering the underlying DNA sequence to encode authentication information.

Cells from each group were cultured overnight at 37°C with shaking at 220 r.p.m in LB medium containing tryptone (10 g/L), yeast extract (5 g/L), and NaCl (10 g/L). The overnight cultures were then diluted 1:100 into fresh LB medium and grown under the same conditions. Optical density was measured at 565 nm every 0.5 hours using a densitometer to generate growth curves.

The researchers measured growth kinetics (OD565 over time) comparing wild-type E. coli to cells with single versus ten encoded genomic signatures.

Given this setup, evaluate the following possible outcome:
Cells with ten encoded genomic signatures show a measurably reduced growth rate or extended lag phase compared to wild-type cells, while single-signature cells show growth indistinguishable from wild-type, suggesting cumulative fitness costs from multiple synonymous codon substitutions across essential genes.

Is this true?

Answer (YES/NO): NO